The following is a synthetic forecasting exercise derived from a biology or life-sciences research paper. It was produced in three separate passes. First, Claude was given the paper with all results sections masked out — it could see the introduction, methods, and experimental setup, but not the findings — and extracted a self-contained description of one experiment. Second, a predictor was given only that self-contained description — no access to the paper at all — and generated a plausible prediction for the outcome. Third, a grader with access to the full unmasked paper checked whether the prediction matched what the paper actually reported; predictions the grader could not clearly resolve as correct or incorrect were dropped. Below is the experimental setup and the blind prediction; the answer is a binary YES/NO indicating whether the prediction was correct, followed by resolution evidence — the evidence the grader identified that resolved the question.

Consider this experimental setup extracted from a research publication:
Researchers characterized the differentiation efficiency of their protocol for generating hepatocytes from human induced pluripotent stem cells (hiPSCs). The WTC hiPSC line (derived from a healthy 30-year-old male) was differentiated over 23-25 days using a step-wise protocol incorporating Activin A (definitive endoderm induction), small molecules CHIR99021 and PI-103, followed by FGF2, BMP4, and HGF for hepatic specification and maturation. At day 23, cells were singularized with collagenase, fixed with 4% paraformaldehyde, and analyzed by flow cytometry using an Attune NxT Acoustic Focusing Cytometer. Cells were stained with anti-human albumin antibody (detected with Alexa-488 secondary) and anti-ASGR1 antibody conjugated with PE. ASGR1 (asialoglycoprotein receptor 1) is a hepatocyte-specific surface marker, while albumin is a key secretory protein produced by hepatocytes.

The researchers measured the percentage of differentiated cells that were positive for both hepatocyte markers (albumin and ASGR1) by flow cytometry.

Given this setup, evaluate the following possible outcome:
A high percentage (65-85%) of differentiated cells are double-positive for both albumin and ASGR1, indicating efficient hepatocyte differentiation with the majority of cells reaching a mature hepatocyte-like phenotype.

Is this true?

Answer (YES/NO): NO